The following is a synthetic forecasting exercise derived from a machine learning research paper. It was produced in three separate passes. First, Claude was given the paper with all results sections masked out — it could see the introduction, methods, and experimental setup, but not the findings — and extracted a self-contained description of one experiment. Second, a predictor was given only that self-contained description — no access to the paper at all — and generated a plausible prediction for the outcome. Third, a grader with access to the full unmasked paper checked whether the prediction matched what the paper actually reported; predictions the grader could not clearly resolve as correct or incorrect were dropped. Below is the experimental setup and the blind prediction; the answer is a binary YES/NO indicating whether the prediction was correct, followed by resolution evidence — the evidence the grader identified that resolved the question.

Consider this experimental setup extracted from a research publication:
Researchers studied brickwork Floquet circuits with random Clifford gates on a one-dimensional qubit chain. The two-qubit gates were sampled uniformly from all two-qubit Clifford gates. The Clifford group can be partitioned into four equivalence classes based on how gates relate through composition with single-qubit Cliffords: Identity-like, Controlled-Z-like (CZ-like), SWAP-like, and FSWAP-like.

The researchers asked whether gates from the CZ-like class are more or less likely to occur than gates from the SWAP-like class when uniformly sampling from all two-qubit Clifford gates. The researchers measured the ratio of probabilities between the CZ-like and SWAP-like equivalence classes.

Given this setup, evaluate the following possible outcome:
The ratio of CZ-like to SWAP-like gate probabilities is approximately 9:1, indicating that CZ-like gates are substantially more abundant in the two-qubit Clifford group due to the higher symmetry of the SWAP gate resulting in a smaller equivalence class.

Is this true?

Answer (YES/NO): YES